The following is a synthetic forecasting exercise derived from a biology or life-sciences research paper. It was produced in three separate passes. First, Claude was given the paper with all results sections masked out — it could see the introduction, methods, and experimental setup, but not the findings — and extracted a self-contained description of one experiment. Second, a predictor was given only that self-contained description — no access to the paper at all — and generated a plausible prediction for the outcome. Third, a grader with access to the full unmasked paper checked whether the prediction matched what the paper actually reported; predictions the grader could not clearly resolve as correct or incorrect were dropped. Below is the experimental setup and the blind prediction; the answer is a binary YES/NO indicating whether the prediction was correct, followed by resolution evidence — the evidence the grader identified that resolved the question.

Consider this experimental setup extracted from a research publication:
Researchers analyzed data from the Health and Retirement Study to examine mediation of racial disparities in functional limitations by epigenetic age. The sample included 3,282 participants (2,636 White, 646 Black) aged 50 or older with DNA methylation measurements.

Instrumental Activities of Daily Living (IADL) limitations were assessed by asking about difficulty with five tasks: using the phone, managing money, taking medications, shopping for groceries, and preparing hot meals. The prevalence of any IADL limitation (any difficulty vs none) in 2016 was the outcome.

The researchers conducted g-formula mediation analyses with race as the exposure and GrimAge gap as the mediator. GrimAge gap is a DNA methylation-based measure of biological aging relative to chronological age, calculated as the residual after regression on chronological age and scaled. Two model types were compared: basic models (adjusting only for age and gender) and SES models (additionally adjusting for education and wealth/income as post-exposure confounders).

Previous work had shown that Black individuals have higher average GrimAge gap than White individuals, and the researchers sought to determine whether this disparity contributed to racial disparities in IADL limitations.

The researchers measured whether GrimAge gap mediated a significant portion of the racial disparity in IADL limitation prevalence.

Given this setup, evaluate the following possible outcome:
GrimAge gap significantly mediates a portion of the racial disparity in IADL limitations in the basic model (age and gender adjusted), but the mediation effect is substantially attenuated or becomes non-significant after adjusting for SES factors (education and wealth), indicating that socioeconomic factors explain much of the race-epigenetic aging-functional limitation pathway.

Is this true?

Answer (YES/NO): YES